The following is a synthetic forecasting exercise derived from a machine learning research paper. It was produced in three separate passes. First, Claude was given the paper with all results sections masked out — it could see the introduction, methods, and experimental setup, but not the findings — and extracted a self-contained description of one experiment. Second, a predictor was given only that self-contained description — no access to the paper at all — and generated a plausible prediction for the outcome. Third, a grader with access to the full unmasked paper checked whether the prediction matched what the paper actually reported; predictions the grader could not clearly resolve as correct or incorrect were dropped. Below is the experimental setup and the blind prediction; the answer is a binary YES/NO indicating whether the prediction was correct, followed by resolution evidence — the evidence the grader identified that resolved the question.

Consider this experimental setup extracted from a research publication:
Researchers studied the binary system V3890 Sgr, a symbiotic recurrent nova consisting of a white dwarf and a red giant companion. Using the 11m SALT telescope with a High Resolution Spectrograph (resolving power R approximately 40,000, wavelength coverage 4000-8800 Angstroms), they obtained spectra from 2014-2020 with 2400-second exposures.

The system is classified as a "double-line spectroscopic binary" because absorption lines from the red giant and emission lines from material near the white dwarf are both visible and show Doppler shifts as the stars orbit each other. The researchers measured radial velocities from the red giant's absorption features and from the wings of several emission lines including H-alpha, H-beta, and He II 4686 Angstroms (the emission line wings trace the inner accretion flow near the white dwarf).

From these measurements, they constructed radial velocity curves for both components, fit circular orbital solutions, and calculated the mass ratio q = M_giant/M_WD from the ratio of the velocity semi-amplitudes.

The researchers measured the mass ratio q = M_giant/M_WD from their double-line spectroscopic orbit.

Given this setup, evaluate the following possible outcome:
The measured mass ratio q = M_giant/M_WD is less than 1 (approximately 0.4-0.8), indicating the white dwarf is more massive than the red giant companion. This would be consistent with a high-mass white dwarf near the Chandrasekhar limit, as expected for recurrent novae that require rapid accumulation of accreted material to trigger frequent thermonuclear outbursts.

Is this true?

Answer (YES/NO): YES